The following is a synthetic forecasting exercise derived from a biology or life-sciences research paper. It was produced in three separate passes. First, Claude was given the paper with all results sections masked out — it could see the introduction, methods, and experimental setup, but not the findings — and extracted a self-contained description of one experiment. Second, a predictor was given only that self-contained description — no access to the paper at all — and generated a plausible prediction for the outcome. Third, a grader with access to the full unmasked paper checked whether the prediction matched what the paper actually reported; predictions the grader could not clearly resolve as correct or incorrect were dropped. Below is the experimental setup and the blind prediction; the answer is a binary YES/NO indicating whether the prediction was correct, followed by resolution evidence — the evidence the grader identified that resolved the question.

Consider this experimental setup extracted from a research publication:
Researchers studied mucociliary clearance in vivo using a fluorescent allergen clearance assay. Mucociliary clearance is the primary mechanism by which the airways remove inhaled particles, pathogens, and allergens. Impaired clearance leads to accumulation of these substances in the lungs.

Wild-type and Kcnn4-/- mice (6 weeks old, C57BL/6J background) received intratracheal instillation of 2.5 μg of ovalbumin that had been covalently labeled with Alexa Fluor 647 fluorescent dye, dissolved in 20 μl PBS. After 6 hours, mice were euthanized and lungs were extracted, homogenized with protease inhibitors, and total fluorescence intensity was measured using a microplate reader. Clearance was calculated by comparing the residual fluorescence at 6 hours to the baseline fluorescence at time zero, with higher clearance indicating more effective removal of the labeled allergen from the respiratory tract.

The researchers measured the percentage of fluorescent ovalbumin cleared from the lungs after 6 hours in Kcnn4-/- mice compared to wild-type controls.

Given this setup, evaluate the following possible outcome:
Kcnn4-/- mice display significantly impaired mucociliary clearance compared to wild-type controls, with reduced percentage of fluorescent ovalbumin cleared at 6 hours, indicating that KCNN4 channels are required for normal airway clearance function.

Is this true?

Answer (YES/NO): NO